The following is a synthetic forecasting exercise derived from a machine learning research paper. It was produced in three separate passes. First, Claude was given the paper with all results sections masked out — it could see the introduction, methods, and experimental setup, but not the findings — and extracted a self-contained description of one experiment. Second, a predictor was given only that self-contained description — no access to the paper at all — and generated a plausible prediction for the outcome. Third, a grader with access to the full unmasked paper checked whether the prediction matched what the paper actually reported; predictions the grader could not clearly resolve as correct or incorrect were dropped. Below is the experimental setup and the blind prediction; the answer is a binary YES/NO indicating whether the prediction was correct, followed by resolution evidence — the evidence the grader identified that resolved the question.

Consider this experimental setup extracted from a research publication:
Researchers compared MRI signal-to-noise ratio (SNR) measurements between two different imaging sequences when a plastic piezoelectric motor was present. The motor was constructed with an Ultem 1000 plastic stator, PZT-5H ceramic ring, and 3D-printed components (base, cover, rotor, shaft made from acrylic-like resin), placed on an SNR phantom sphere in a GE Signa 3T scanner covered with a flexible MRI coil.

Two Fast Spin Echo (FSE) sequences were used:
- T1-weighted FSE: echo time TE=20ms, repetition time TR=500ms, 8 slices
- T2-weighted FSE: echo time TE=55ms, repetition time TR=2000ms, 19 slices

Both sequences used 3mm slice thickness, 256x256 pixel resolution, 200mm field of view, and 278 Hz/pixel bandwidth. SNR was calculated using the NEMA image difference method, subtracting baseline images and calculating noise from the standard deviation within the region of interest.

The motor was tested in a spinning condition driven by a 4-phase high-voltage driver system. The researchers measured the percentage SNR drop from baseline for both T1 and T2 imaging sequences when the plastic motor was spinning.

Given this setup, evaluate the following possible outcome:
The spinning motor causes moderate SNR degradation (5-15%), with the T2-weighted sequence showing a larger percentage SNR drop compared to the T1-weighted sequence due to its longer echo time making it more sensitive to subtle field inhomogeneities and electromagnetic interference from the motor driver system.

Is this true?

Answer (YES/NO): NO